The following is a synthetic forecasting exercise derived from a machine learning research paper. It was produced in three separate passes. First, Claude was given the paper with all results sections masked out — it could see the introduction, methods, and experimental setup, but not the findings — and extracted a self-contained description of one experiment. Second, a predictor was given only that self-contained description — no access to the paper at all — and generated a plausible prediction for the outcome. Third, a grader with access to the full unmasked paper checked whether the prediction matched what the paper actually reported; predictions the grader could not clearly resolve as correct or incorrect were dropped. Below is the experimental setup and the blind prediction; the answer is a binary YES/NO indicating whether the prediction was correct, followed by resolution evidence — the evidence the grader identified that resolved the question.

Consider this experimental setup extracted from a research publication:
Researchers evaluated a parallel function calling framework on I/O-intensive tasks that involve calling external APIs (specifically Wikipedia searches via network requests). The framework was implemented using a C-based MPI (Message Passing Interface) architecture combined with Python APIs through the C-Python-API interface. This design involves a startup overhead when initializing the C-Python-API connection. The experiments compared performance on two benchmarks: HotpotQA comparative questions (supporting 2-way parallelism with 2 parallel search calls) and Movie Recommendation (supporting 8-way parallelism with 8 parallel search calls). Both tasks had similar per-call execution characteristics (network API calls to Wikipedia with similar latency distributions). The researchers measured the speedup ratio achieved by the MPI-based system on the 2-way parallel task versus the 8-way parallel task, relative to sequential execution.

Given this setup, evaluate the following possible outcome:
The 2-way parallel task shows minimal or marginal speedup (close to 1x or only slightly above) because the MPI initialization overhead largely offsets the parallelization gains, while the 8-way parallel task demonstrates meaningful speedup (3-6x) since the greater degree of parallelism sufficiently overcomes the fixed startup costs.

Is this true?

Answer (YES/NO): NO